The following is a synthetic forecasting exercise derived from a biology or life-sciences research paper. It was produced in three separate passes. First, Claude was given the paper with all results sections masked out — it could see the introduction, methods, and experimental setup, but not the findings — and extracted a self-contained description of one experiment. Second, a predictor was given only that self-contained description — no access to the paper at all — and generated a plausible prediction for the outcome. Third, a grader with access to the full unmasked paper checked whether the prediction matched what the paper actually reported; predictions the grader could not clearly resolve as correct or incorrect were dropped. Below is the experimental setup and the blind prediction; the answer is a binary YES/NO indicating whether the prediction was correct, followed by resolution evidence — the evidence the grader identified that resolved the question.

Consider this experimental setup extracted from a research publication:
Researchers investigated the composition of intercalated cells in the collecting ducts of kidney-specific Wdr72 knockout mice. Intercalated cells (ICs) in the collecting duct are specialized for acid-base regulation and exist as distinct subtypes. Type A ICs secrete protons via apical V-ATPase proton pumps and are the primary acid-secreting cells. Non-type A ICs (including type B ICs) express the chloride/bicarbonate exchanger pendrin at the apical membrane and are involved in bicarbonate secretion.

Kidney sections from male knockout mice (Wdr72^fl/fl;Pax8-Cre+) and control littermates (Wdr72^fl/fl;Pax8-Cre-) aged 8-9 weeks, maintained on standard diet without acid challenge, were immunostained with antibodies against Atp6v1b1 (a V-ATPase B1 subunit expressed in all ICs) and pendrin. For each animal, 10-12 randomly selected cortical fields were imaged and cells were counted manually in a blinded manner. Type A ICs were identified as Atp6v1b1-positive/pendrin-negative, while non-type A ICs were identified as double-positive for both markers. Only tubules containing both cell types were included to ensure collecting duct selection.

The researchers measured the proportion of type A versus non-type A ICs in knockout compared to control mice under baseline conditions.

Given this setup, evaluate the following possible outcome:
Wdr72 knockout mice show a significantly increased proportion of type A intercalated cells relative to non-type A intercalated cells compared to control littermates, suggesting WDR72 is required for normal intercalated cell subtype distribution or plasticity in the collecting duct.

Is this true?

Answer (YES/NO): YES